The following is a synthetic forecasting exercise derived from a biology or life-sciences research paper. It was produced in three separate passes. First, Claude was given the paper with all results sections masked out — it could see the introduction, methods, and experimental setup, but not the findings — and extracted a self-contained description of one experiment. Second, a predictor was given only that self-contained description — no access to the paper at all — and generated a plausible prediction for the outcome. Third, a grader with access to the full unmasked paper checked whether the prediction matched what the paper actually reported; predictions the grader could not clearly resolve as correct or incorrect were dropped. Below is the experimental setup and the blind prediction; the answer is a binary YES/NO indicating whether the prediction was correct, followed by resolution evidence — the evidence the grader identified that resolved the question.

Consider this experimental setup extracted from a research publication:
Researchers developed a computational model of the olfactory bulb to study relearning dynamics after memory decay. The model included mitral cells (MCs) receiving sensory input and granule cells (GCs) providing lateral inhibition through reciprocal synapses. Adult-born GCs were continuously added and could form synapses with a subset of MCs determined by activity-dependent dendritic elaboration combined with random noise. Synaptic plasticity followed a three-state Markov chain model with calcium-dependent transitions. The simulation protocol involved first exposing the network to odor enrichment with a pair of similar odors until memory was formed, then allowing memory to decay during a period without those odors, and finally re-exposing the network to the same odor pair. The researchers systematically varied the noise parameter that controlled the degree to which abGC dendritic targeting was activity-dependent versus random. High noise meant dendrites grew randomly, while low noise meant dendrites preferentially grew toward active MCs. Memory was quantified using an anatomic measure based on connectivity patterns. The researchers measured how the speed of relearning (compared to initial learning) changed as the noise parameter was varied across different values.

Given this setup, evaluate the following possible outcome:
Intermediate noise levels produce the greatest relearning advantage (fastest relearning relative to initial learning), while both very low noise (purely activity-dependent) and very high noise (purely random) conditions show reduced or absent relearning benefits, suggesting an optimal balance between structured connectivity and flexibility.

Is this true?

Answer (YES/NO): NO